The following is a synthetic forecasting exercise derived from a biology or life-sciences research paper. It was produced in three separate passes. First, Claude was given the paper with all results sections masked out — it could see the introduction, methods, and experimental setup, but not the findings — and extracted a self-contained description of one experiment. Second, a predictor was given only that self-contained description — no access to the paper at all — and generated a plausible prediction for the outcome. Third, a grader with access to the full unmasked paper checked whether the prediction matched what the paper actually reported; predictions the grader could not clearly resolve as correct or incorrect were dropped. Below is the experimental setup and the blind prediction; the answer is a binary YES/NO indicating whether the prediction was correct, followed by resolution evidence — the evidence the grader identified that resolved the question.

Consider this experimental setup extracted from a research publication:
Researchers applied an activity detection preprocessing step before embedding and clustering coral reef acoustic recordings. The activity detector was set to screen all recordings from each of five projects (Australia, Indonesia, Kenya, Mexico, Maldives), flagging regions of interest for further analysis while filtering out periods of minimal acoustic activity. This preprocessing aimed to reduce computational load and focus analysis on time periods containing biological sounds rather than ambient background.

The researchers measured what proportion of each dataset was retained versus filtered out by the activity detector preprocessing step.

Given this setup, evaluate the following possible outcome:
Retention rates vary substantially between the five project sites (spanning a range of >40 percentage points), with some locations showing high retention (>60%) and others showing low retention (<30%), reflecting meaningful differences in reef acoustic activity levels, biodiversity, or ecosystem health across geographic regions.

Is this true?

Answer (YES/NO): NO